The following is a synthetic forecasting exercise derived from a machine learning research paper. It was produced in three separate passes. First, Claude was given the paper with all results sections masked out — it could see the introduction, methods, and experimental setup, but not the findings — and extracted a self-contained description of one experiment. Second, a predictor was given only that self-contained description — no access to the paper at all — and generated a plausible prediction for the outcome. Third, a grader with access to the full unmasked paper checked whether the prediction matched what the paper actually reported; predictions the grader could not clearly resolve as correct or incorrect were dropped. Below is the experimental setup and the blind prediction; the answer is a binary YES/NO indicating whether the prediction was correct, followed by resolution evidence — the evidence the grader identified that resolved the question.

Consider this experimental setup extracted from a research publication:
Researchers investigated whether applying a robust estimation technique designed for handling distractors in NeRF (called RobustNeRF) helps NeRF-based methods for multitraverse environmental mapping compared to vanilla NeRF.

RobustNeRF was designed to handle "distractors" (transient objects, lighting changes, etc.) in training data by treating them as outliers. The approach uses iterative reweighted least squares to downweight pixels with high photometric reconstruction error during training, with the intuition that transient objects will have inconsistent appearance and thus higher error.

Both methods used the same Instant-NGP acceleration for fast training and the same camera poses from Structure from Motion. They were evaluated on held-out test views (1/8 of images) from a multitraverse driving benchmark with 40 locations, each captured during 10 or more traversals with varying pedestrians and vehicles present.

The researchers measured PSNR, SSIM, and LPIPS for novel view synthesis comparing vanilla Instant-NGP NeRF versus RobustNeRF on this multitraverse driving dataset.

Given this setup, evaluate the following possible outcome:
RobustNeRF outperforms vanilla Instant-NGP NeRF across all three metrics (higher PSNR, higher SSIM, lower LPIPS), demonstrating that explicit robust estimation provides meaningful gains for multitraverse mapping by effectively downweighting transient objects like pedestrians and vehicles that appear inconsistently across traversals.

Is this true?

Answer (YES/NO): NO